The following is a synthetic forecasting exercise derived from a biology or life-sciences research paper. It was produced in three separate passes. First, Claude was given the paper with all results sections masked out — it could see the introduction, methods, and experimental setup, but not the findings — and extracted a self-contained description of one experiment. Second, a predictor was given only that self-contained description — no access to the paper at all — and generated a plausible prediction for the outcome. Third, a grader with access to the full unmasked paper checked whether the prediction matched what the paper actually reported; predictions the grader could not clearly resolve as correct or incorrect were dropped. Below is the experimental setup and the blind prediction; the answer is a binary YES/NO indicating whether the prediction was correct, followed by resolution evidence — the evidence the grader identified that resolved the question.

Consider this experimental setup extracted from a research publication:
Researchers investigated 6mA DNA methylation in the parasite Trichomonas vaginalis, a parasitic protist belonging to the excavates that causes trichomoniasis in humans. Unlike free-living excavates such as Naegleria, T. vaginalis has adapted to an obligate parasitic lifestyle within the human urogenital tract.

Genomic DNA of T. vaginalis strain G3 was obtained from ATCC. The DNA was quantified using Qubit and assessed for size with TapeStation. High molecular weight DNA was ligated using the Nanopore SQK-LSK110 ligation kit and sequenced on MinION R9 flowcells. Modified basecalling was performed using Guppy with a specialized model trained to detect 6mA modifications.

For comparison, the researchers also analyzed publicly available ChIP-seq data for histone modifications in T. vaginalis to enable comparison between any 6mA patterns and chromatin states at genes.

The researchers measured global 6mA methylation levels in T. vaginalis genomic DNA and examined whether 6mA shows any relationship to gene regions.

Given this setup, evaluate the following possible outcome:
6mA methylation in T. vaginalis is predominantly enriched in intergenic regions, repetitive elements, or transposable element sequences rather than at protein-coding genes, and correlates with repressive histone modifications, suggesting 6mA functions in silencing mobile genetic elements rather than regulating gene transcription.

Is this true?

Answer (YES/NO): NO